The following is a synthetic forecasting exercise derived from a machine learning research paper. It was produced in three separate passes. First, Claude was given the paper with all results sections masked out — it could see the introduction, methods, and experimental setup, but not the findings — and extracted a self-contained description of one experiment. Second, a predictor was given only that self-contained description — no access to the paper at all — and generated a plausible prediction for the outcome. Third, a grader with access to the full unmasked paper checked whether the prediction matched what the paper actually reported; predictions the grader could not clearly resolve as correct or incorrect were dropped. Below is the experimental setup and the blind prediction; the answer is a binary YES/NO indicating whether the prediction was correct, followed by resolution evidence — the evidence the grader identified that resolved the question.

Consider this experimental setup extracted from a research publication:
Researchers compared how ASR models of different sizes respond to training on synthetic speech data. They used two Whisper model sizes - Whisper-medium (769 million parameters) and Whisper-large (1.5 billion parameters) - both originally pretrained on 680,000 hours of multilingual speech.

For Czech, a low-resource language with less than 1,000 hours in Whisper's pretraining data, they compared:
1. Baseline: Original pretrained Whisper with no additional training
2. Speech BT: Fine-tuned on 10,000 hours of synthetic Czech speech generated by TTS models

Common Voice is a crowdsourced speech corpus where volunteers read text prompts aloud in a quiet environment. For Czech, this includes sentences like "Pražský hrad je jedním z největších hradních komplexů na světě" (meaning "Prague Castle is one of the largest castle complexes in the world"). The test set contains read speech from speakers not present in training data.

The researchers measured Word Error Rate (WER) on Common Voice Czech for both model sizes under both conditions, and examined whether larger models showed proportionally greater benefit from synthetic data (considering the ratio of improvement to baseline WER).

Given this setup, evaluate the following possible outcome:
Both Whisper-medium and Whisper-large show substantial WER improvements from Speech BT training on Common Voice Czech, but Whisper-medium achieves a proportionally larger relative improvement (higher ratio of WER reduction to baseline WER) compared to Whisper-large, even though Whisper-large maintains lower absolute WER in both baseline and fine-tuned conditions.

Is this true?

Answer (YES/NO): NO